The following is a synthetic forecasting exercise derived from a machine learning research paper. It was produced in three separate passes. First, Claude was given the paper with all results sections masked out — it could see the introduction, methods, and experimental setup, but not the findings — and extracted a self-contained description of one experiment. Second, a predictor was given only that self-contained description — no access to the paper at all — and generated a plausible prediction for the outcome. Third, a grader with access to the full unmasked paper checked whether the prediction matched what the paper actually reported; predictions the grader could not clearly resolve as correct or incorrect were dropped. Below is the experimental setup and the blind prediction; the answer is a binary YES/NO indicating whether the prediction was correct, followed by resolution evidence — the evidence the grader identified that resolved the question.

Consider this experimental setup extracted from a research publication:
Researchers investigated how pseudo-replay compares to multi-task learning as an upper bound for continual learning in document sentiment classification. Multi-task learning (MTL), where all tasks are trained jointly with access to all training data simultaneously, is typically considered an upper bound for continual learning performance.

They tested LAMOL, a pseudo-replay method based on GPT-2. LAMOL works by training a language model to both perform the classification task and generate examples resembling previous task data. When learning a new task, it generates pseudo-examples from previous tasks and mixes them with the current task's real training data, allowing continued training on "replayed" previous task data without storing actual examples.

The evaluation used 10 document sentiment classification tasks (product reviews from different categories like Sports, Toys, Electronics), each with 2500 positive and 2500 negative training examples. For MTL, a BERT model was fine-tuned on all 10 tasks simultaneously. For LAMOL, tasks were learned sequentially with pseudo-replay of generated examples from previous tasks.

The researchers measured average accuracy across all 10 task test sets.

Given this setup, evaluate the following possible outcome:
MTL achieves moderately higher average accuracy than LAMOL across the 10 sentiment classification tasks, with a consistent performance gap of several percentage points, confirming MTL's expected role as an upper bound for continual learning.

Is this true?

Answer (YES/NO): NO